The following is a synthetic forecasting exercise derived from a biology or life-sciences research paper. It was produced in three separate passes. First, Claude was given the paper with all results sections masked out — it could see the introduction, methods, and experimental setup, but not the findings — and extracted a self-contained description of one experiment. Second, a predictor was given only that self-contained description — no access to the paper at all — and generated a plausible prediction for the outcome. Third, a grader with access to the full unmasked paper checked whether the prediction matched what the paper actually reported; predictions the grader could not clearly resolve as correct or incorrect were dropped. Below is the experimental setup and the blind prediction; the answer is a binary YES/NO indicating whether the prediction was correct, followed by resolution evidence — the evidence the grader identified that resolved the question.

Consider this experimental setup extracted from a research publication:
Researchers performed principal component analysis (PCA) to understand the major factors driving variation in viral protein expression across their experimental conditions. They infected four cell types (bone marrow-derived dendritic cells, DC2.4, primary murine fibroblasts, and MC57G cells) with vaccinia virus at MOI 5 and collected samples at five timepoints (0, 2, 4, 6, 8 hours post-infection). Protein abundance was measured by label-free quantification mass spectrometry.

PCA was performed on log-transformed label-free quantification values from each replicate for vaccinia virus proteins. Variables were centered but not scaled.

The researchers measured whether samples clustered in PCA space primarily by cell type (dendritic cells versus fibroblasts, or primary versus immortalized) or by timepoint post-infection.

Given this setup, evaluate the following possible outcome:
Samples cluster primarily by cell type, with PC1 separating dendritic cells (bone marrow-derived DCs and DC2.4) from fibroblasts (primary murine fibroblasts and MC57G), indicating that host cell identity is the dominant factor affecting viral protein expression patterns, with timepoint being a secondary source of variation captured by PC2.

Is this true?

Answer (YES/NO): NO